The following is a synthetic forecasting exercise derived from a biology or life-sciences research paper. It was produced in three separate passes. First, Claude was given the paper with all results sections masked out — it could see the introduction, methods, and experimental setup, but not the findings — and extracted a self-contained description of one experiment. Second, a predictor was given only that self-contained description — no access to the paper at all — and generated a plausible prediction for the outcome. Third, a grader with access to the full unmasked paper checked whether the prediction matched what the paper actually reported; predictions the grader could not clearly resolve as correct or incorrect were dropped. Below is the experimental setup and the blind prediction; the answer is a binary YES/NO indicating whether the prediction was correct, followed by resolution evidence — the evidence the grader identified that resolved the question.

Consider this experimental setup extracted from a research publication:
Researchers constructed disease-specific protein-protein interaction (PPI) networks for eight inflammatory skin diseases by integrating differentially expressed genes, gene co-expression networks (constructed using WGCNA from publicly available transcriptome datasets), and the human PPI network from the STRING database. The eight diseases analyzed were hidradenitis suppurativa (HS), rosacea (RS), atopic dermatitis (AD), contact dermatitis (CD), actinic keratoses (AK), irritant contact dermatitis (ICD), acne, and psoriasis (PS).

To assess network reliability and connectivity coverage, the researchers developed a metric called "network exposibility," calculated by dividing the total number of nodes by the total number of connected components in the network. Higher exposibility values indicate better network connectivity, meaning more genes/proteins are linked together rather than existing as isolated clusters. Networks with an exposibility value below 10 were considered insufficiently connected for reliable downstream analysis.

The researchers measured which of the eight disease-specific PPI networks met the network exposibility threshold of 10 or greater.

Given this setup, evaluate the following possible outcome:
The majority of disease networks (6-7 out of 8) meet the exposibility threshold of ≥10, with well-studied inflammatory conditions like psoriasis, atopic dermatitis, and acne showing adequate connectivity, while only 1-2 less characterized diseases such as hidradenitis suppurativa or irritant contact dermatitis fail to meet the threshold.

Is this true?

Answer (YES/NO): NO